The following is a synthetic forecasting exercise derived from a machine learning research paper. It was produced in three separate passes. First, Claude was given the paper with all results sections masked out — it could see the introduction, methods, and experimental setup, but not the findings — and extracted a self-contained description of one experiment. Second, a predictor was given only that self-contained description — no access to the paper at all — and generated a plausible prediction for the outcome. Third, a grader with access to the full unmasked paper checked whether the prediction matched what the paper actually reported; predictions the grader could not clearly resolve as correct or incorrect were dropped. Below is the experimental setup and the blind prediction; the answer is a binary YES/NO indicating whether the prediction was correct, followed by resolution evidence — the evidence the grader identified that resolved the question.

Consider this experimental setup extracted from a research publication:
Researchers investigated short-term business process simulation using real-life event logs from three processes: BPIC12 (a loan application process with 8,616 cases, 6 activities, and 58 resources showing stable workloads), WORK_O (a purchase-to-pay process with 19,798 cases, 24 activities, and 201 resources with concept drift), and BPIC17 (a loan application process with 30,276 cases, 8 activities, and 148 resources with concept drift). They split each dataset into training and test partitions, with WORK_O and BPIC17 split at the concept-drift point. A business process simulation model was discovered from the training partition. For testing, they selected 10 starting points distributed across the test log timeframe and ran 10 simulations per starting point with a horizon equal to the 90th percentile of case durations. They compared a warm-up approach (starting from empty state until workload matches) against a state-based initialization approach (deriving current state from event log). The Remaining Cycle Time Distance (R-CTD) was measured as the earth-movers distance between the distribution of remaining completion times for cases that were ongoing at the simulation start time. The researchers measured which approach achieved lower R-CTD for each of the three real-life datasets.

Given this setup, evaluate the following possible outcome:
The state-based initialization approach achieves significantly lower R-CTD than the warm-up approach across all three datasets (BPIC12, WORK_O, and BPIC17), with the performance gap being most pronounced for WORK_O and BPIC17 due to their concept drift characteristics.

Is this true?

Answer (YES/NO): NO